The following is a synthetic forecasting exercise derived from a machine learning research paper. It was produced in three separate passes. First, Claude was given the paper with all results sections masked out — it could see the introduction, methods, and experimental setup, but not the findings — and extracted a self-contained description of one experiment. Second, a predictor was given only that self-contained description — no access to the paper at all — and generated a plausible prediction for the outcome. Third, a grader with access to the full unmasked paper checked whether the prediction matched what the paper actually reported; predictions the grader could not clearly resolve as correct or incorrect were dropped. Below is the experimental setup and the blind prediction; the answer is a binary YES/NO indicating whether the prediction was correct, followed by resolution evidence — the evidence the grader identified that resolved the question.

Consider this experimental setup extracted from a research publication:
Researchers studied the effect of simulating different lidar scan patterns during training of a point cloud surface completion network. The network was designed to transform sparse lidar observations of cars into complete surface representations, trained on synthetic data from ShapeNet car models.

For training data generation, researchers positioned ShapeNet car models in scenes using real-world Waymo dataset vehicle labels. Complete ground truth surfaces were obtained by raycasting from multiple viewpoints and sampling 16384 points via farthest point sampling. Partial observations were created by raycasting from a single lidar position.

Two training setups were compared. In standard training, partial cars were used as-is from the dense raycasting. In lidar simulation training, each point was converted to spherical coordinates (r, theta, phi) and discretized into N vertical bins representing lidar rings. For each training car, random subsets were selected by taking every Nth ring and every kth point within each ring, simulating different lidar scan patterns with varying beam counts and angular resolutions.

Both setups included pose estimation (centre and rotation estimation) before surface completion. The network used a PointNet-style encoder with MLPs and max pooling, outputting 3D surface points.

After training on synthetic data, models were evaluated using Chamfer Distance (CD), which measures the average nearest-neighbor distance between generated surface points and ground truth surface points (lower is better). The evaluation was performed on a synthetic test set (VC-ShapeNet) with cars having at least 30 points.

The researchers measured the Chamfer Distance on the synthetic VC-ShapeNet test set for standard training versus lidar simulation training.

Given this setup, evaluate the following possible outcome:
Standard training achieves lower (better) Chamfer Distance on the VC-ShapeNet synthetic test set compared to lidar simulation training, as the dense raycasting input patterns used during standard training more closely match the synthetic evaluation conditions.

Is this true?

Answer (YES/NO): NO